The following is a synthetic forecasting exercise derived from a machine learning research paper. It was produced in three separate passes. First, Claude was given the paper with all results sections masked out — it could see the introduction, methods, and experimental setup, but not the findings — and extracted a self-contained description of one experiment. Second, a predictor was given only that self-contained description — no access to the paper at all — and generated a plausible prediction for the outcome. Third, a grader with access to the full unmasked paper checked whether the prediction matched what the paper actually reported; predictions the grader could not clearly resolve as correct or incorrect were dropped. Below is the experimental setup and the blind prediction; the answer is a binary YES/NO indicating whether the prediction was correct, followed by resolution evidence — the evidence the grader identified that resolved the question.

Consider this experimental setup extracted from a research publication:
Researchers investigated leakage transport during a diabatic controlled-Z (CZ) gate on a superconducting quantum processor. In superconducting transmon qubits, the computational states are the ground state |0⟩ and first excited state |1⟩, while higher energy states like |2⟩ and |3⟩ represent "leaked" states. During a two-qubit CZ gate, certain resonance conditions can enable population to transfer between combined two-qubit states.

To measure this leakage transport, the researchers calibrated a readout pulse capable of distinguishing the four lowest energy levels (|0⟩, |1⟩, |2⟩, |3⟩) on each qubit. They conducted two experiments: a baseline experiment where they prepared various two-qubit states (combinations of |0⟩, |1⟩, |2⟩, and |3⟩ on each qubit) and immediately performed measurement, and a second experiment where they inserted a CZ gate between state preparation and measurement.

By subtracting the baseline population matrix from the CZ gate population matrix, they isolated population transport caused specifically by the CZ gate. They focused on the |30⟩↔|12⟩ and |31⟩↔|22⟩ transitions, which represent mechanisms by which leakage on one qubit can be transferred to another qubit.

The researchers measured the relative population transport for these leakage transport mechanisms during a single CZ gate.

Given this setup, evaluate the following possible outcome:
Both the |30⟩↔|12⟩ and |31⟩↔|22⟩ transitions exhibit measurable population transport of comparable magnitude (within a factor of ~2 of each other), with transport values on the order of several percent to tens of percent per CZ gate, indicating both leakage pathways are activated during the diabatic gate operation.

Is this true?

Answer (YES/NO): NO